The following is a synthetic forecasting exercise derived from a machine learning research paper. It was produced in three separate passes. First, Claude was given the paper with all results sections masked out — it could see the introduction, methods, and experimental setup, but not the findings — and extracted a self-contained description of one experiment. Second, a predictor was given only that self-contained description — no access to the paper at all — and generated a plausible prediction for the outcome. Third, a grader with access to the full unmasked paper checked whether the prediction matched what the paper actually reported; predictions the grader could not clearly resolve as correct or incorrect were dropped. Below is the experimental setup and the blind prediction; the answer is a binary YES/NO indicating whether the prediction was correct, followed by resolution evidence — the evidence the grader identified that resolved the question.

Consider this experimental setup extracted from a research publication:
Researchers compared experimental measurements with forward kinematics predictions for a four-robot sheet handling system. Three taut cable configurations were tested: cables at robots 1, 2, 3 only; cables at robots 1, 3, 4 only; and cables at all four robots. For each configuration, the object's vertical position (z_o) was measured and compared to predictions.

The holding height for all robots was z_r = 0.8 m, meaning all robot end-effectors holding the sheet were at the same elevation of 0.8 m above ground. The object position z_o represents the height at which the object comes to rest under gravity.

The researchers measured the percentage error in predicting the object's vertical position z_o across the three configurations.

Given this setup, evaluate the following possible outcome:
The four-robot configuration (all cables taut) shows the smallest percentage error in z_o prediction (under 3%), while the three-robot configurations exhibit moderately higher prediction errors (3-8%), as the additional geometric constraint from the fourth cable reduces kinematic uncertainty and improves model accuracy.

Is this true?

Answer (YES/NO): NO